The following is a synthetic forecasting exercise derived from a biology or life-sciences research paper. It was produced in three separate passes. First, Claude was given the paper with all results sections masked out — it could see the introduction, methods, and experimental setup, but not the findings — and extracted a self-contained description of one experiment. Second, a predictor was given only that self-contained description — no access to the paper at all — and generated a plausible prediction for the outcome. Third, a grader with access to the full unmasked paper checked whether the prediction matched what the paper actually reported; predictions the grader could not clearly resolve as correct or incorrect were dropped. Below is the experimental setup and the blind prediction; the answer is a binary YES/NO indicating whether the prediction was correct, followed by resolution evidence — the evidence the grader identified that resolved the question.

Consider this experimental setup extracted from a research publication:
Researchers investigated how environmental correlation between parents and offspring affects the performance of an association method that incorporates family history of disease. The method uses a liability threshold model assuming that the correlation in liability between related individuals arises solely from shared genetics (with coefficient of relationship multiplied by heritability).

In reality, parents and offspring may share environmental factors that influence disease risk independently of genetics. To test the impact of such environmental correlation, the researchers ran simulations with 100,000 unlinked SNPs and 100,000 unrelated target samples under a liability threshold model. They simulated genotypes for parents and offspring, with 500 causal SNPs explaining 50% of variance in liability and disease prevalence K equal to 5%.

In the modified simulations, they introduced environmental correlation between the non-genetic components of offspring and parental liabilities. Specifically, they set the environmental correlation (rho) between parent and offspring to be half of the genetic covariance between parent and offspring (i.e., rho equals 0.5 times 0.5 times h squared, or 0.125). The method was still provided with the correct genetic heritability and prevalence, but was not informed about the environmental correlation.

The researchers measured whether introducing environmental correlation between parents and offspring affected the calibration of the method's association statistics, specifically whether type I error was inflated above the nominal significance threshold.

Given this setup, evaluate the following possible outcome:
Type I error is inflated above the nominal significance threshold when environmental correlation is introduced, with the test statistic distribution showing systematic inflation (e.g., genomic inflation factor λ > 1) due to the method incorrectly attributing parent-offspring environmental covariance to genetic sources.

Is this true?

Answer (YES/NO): NO